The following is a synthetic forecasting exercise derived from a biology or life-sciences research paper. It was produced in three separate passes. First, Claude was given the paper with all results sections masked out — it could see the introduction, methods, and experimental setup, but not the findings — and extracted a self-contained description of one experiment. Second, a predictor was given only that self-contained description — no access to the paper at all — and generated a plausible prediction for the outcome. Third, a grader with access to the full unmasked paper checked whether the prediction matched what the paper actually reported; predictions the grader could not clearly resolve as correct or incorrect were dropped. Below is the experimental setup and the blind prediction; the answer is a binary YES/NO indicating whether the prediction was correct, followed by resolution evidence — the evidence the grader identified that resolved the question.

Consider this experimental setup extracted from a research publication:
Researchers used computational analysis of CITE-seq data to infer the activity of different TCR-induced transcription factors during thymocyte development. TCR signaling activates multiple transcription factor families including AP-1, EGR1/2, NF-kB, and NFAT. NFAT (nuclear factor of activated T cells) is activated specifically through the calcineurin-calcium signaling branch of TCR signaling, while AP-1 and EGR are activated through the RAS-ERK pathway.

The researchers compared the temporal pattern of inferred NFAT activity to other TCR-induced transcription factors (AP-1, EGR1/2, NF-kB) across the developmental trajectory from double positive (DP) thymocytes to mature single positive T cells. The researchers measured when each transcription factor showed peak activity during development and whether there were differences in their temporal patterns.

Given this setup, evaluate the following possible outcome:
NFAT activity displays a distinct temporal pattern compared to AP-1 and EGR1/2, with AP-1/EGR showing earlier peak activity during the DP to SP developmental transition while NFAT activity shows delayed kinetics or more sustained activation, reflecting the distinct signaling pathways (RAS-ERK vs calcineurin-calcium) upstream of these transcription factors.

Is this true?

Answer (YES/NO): NO